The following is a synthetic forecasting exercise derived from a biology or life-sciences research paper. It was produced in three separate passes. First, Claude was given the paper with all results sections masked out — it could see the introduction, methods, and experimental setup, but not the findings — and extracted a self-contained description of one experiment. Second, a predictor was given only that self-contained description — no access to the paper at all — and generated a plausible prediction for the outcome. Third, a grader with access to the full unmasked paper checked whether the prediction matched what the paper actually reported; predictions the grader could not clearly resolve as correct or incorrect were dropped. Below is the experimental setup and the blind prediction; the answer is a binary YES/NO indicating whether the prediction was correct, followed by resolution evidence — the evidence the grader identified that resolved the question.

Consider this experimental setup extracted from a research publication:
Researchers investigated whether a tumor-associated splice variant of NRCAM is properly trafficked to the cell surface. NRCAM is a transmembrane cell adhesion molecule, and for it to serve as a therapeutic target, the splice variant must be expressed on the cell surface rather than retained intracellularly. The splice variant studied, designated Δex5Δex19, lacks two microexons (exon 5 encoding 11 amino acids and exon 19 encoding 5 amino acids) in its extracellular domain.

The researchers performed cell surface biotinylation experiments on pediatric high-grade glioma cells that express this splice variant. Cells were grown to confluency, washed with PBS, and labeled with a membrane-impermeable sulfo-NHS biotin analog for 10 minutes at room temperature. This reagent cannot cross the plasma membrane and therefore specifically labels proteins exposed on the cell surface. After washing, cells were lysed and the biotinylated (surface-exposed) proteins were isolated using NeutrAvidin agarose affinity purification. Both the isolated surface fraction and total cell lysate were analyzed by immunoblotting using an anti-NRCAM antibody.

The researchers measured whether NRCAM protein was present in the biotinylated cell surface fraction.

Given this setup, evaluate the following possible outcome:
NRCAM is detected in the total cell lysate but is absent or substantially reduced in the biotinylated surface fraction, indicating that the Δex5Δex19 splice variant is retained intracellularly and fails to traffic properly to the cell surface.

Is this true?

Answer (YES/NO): NO